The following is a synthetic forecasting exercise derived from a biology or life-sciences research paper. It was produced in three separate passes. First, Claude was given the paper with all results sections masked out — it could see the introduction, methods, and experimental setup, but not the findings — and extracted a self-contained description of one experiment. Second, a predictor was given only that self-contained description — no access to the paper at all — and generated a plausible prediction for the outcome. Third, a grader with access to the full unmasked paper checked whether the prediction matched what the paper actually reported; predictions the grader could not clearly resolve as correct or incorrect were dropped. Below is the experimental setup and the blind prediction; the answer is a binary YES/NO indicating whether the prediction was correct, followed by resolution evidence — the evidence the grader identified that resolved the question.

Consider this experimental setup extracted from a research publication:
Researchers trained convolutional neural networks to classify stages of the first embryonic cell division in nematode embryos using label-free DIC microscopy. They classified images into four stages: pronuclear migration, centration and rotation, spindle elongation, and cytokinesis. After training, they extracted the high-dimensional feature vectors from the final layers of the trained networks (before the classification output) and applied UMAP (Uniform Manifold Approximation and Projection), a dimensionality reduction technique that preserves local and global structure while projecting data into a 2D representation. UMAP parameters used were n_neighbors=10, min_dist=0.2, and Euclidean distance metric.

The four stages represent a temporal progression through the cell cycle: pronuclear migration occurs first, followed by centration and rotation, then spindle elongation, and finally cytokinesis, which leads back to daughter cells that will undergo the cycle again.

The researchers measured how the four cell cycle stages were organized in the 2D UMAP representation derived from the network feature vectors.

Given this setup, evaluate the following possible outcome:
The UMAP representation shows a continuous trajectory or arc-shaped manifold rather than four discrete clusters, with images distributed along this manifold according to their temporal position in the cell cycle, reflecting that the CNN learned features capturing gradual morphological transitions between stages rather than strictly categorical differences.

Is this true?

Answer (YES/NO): NO